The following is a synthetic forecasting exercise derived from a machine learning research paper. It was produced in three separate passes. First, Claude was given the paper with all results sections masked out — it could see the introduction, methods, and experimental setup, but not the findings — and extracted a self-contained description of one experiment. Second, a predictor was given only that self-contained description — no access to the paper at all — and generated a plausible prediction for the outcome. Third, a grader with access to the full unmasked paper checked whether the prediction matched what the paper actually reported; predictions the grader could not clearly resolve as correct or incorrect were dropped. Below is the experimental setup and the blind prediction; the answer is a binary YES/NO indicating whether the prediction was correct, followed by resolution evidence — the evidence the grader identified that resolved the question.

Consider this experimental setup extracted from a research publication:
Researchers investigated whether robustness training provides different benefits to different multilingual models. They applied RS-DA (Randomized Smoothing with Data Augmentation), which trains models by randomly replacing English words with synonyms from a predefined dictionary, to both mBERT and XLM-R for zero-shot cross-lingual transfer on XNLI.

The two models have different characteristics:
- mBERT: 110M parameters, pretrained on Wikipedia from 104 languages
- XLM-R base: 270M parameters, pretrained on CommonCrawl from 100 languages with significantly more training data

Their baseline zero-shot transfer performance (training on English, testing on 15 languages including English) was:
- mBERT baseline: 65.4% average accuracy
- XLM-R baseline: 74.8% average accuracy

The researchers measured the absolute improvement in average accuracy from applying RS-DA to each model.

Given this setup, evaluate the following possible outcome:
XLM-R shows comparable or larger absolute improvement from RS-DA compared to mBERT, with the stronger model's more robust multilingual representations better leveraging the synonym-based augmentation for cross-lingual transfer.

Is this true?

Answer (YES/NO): NO